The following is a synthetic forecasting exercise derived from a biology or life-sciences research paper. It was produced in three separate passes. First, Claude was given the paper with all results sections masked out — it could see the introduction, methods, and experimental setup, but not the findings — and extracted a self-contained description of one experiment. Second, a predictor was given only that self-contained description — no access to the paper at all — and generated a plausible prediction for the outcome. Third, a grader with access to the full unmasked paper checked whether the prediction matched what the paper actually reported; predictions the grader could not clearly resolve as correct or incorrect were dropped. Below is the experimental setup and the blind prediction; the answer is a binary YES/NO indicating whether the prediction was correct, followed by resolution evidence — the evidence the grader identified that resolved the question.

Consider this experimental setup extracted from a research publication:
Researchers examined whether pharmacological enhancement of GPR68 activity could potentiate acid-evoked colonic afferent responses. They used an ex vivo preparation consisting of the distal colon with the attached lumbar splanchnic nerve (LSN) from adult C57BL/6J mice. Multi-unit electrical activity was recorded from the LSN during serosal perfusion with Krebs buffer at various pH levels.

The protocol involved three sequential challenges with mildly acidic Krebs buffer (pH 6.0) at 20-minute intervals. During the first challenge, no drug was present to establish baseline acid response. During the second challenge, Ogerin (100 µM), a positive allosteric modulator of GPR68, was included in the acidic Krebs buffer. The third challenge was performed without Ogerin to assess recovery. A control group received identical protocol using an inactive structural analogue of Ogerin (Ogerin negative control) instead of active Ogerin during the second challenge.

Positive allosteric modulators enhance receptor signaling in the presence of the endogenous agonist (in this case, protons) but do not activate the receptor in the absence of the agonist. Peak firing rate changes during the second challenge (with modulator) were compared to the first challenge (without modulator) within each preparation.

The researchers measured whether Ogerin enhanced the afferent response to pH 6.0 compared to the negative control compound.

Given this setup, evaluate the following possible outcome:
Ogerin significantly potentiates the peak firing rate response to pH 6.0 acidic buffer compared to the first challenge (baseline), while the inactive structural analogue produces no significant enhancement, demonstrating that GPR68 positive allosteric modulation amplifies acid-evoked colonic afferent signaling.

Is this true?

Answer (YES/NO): YES